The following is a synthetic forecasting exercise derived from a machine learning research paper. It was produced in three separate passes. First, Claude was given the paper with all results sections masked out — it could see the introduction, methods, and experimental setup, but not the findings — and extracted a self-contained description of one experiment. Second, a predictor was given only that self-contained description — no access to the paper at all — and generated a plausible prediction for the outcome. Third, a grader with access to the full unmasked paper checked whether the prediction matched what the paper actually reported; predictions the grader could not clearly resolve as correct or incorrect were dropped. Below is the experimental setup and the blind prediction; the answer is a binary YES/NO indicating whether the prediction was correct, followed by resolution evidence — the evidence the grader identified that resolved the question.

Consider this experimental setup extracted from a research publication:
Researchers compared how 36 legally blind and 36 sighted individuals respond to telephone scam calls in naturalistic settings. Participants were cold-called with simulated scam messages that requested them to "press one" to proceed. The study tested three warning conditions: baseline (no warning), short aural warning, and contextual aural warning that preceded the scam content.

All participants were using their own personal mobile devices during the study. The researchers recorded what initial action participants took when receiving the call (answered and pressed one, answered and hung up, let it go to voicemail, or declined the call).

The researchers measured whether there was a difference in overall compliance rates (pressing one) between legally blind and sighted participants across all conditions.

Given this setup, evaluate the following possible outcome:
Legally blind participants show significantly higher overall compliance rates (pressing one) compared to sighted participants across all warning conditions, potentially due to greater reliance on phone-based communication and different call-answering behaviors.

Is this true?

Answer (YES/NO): NO